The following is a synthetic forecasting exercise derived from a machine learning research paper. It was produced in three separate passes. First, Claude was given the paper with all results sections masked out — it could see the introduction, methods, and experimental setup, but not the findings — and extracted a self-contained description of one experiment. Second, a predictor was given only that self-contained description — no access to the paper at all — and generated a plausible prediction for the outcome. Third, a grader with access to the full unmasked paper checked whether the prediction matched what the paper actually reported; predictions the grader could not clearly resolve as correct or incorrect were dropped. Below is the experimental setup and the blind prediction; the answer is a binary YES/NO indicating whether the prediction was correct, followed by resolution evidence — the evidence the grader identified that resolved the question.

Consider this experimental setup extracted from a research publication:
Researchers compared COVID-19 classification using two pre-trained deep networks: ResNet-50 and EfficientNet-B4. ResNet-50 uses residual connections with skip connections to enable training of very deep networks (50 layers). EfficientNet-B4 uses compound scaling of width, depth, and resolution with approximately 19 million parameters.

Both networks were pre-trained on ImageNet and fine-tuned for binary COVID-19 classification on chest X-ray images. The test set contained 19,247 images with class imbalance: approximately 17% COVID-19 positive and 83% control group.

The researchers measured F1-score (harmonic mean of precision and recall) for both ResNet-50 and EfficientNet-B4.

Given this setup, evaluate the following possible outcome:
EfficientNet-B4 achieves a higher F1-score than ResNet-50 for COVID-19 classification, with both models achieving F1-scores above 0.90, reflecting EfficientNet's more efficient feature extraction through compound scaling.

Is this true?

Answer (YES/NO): NO